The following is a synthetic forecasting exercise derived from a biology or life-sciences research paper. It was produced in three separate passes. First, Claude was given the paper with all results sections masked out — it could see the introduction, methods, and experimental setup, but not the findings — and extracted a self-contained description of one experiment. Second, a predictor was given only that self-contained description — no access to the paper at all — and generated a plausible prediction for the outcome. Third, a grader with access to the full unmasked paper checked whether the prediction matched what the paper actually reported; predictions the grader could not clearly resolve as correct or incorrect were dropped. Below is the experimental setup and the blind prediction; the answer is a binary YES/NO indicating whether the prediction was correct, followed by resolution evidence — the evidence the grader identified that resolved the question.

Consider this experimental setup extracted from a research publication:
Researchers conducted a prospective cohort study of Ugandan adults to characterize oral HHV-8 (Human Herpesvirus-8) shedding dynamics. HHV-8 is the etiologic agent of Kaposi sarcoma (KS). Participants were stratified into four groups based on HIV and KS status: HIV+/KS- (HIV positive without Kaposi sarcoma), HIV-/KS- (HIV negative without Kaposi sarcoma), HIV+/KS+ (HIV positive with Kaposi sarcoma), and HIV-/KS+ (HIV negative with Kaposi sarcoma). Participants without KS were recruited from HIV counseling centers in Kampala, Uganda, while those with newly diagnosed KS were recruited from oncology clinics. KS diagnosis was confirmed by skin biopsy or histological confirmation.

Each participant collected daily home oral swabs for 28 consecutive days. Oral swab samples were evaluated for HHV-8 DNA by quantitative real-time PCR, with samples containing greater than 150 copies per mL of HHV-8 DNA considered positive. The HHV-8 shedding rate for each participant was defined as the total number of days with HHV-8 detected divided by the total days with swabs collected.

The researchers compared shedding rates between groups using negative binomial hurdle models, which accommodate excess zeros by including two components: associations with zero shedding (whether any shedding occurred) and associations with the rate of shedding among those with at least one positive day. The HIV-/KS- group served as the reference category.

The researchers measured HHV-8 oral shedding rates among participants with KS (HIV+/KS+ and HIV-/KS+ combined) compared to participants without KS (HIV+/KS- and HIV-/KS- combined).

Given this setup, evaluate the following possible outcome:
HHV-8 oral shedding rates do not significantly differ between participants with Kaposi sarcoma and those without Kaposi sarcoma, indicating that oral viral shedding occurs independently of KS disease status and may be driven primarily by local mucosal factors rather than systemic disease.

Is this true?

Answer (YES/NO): NO